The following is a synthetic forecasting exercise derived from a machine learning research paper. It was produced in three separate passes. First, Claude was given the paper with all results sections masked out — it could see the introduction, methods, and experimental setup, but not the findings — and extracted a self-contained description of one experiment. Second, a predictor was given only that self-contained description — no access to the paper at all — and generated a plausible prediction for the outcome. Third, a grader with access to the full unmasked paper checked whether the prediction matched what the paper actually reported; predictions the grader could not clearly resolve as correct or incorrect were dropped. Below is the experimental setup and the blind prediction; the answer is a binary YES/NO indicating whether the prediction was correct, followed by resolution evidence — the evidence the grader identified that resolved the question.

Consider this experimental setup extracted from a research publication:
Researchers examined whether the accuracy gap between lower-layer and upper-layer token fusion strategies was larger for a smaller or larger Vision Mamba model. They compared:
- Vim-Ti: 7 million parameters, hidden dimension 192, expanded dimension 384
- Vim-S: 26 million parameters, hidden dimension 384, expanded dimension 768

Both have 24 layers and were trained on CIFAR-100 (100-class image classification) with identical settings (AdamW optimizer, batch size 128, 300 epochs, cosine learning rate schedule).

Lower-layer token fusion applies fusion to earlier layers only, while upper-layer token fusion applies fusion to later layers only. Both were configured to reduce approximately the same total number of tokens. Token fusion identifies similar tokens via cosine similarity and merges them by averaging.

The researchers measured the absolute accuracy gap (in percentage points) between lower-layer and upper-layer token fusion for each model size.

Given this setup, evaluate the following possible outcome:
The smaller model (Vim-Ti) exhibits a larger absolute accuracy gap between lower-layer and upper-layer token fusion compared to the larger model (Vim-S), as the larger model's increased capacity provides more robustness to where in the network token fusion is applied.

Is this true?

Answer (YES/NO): YES